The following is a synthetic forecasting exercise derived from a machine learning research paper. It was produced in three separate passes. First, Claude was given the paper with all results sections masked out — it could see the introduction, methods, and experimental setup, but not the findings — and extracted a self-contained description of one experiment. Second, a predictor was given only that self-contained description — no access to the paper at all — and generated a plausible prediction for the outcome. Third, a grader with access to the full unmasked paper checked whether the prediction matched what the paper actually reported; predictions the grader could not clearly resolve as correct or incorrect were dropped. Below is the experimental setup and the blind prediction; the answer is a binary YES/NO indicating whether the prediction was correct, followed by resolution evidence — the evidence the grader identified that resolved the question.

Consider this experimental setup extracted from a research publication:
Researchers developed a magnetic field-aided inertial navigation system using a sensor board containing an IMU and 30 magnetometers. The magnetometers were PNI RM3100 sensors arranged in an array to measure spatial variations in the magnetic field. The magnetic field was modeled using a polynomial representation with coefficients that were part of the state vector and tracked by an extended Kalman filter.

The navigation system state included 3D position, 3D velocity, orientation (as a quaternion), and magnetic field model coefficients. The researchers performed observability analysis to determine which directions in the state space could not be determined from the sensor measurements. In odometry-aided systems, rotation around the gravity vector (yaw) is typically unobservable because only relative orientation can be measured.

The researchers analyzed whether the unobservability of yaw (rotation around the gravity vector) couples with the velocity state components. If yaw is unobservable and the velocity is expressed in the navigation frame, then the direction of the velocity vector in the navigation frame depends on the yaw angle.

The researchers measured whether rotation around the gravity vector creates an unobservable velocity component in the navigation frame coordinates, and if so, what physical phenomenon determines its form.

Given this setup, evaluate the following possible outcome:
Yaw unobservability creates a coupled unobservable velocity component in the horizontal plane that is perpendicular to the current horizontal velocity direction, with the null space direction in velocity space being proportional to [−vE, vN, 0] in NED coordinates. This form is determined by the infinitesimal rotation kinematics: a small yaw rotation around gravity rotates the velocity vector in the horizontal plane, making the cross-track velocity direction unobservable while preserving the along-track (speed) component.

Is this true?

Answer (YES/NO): YES